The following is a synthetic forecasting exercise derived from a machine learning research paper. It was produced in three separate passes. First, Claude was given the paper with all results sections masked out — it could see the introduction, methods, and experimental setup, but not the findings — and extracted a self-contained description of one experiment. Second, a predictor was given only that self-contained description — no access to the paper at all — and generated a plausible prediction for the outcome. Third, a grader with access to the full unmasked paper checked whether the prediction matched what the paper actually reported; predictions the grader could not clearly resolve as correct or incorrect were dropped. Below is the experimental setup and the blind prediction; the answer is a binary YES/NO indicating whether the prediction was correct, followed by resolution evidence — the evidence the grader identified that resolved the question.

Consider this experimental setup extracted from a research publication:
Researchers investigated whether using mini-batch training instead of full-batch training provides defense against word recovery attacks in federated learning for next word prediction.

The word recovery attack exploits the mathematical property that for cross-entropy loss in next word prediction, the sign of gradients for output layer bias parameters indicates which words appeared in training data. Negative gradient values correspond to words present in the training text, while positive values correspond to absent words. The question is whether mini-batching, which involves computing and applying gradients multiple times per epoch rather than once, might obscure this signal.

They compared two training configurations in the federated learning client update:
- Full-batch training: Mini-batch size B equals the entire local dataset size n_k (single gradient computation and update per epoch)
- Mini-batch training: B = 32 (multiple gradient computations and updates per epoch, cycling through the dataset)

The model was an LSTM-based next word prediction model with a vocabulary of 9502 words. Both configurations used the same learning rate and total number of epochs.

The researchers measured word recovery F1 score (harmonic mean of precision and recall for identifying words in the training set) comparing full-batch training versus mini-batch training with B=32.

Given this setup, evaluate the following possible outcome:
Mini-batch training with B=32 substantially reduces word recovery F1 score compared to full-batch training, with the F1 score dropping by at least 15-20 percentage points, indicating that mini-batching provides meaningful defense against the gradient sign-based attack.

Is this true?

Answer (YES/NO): NO